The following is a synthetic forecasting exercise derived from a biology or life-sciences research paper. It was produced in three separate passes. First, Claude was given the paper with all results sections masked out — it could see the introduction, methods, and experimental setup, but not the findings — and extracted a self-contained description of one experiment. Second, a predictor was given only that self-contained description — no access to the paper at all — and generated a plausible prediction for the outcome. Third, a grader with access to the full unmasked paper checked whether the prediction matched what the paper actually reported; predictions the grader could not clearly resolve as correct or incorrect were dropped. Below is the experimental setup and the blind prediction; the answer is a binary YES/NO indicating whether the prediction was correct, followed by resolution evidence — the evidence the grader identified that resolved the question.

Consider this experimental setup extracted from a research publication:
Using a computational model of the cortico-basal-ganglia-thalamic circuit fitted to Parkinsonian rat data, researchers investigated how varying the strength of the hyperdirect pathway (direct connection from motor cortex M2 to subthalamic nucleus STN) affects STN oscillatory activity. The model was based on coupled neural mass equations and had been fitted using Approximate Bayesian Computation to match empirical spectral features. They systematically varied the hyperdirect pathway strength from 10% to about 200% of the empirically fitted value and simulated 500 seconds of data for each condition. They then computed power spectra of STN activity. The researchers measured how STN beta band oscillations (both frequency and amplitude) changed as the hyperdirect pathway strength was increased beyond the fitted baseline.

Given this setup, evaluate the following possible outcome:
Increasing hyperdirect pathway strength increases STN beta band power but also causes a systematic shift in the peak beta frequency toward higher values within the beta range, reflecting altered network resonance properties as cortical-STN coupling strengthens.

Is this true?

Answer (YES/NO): NO